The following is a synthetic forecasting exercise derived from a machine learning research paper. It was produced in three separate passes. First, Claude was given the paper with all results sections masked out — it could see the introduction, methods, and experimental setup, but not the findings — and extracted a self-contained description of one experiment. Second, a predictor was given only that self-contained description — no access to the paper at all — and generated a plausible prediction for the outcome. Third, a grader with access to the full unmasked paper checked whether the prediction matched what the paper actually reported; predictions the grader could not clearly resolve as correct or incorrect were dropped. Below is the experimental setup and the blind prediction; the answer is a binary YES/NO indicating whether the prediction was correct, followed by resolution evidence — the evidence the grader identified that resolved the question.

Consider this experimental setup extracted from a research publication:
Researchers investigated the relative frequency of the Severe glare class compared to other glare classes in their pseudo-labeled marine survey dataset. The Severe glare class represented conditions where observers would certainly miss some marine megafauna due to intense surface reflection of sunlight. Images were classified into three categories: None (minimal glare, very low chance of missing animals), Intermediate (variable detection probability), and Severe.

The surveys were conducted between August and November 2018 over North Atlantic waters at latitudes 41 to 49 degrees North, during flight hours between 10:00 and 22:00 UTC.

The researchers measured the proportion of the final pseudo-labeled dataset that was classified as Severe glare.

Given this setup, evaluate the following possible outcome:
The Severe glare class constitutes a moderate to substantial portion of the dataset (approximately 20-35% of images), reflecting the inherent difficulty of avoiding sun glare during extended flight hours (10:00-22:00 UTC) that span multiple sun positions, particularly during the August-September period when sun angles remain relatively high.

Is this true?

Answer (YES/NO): NO